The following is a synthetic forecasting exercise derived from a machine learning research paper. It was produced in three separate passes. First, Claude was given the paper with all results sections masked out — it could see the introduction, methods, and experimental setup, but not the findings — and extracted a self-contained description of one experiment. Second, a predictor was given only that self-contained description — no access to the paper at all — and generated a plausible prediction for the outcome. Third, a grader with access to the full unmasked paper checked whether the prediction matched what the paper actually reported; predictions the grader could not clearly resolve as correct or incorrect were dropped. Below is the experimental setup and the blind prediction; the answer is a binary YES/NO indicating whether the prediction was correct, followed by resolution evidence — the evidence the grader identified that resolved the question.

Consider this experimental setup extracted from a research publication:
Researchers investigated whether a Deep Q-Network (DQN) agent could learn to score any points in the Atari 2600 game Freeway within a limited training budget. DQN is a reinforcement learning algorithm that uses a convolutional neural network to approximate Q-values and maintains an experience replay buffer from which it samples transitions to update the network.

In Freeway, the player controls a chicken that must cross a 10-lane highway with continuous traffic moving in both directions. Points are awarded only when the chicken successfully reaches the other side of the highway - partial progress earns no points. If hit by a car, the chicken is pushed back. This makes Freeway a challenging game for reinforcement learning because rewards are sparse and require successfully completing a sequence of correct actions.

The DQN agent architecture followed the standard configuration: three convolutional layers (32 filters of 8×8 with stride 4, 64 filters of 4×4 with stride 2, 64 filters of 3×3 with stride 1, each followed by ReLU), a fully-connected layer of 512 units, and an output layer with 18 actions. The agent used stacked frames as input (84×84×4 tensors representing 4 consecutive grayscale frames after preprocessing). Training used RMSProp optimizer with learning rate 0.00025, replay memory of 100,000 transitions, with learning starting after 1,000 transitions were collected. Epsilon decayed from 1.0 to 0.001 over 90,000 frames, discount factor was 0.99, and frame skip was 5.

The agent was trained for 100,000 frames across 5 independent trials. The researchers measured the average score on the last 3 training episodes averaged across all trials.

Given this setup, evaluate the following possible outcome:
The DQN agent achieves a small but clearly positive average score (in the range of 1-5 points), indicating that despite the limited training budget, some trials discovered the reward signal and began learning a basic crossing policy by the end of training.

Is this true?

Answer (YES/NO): NO